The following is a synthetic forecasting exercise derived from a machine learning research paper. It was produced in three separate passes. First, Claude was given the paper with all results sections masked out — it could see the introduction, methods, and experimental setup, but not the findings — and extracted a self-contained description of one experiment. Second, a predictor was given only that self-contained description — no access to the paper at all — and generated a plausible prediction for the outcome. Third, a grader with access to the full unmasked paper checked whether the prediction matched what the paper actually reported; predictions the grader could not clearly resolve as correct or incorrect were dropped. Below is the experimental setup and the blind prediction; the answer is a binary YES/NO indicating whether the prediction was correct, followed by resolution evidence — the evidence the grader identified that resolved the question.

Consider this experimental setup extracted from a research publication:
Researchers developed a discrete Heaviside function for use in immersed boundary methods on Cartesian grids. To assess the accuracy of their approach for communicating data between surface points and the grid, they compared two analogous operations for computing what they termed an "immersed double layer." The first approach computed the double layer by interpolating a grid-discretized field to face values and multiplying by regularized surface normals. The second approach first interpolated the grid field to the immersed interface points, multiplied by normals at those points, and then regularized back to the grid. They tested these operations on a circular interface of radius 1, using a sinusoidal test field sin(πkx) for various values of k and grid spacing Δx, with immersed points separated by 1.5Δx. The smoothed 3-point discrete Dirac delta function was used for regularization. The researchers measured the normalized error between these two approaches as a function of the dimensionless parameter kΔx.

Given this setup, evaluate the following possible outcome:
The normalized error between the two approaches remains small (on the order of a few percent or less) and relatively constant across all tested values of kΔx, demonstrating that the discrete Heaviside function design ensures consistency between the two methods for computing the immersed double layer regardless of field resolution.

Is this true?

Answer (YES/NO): NO